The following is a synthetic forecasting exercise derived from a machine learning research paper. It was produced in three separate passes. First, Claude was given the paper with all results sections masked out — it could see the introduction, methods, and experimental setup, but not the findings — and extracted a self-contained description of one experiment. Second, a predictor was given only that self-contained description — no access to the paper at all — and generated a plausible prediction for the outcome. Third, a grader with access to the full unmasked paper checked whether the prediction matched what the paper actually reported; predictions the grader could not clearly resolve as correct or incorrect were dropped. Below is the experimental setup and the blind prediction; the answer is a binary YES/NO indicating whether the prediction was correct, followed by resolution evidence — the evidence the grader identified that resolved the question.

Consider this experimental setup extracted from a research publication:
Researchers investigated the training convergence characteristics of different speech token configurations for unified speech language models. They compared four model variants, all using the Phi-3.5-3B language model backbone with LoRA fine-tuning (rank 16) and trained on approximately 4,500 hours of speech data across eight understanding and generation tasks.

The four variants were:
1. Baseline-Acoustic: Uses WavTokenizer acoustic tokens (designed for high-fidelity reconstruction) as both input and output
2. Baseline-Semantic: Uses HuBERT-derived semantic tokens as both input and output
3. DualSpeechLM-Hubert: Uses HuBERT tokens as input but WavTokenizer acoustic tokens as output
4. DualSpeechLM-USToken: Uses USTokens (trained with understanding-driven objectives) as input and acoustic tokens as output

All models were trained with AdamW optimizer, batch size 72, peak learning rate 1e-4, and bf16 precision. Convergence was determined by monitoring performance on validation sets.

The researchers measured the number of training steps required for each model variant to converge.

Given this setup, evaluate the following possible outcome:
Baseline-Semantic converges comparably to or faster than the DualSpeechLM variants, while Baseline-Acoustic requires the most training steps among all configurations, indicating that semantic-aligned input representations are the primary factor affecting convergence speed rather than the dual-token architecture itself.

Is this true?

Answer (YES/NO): YES